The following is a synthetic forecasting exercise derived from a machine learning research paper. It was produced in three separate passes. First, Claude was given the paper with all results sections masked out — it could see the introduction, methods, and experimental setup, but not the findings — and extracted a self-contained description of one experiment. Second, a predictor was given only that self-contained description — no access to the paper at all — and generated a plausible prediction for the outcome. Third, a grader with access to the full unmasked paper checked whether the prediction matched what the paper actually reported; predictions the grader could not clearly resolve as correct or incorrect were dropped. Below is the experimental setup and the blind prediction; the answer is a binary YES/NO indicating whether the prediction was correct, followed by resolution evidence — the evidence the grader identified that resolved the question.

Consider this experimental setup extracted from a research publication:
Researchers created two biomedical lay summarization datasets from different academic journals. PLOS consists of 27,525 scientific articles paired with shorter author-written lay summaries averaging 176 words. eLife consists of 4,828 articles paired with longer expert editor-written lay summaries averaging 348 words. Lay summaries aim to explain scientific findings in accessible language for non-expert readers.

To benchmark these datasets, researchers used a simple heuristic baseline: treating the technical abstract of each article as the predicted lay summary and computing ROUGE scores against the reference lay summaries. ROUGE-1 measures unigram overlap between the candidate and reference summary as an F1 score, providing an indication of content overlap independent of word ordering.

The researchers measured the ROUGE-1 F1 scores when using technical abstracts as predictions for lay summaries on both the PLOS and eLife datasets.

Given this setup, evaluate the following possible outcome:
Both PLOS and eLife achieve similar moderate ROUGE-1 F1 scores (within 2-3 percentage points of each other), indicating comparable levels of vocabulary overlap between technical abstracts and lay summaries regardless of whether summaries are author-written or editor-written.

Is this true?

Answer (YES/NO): NO